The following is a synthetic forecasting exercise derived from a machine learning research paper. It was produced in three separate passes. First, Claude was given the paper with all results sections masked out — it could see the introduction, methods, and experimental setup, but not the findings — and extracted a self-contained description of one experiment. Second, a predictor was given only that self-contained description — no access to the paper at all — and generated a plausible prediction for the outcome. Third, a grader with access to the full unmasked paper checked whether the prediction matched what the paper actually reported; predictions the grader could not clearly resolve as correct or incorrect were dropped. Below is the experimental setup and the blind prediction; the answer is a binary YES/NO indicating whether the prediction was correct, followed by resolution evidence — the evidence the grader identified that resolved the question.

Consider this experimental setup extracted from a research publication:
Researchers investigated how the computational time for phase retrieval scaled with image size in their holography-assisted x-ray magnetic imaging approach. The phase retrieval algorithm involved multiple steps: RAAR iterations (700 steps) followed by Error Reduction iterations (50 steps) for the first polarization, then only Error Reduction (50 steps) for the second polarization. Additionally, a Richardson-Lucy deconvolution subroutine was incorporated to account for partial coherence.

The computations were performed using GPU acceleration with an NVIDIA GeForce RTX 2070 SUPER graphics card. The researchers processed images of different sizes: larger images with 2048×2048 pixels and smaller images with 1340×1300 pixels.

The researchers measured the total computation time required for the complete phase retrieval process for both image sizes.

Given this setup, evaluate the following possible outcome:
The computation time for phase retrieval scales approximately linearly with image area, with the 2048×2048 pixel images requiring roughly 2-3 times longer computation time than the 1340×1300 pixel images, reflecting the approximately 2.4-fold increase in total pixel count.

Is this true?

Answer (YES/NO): YES